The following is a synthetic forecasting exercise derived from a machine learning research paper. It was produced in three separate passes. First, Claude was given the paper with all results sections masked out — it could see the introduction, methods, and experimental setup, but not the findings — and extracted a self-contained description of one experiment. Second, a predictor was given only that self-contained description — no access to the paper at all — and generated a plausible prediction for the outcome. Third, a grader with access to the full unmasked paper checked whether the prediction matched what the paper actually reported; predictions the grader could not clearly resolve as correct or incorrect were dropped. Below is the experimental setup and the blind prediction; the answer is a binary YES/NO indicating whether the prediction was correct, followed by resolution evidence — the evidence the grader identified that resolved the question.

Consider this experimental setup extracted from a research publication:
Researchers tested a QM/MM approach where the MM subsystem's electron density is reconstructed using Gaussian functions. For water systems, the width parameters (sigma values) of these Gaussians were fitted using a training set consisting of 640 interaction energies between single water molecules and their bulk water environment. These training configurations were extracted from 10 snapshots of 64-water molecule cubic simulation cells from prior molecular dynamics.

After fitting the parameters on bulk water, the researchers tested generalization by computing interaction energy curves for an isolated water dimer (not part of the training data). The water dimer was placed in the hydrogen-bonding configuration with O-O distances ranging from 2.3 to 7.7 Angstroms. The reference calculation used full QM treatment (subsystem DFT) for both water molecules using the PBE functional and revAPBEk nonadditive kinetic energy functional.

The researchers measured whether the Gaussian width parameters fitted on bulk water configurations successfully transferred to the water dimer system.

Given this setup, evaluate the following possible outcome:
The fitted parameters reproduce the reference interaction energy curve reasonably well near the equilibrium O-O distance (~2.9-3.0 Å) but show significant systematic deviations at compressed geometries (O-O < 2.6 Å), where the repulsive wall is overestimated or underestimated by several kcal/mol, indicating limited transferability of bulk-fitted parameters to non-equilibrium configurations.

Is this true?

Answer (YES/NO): NO